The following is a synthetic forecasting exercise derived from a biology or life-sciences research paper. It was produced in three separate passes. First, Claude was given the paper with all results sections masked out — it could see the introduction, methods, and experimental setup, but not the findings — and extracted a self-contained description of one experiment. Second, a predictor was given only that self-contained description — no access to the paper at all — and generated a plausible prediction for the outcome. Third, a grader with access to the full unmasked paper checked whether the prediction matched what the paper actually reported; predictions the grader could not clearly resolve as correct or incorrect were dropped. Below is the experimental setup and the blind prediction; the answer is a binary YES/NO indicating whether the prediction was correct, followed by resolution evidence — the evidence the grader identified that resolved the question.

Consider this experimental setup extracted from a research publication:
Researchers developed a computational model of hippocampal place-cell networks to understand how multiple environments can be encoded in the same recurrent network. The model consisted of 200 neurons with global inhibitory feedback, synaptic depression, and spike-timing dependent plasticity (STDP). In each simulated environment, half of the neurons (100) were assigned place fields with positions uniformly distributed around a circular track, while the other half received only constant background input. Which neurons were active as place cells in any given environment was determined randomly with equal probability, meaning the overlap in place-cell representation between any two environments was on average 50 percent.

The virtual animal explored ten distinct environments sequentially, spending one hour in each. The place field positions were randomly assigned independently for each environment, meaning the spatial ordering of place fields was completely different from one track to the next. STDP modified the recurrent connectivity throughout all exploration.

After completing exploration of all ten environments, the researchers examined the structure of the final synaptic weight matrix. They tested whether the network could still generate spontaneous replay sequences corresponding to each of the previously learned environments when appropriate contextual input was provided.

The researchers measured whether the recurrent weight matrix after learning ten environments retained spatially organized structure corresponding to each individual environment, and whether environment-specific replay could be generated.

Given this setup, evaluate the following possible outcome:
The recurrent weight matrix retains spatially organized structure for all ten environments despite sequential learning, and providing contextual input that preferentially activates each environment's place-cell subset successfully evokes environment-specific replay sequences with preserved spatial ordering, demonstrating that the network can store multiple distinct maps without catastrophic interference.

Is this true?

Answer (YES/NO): NO